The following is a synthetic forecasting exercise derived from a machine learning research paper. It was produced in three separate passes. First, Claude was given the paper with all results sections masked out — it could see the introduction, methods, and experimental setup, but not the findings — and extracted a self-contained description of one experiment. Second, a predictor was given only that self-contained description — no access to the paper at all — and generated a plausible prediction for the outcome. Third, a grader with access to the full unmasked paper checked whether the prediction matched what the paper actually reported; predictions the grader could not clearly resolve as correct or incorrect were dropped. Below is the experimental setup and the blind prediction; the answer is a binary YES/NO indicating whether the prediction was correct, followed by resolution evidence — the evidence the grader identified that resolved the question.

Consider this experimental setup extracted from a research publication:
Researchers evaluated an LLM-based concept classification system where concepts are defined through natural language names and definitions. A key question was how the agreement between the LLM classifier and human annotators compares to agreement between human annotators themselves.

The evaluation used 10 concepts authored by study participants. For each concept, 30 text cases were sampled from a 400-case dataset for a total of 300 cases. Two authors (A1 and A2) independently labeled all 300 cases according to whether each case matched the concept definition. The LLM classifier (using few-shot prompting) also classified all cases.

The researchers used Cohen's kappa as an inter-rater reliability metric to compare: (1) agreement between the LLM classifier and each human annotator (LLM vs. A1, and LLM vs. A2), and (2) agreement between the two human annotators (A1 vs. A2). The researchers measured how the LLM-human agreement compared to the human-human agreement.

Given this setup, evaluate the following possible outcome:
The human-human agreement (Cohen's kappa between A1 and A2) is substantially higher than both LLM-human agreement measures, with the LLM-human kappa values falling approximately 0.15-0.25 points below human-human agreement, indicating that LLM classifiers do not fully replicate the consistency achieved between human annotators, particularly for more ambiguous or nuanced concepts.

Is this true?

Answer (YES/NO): NO